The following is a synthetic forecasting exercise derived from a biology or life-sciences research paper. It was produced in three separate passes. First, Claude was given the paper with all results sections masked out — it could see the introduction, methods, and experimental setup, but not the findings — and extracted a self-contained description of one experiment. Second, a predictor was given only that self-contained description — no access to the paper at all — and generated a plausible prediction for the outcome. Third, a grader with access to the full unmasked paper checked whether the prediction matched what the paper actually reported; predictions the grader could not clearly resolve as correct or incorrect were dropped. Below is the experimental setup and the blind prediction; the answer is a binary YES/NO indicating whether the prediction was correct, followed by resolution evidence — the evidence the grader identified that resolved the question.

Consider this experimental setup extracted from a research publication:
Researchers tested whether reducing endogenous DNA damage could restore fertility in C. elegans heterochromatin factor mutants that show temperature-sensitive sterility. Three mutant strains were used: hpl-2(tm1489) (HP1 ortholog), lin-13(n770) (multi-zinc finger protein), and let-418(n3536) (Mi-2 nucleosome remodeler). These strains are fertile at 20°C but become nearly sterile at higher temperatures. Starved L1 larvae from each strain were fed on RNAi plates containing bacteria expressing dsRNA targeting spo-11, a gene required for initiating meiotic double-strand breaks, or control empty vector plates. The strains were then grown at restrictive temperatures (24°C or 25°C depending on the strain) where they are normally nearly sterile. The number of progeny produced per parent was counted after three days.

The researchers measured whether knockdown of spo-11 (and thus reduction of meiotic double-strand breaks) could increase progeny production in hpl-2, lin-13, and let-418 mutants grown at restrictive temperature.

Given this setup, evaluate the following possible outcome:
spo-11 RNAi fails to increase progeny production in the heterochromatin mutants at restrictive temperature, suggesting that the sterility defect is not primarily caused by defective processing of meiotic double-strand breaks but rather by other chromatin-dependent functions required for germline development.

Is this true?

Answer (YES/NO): NO